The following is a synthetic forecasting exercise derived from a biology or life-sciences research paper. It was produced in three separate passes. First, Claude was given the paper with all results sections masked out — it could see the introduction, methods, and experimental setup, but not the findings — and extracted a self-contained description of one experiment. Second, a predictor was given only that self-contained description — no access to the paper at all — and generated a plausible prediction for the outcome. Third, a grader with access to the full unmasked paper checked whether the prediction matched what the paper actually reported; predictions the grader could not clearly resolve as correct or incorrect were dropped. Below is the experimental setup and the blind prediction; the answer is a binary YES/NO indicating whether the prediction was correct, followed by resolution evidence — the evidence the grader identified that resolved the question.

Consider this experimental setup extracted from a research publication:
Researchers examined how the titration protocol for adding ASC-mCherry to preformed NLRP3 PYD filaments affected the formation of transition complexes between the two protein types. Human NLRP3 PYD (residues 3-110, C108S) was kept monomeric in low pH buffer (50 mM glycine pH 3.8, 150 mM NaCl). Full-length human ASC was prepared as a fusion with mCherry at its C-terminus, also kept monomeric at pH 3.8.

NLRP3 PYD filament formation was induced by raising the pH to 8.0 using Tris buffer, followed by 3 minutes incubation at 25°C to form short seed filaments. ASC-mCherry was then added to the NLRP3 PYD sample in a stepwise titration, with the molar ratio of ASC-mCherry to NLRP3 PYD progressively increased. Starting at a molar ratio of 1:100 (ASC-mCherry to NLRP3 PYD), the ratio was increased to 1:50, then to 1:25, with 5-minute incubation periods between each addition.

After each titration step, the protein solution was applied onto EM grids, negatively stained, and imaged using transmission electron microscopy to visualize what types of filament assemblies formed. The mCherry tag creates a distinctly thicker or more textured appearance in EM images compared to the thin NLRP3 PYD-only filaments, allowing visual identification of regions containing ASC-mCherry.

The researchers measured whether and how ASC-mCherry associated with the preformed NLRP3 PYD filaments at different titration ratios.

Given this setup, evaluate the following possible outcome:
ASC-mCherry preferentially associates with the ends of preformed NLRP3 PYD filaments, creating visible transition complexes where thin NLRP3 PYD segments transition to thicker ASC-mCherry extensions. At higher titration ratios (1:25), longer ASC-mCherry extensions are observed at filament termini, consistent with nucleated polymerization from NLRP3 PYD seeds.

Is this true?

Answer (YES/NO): YES